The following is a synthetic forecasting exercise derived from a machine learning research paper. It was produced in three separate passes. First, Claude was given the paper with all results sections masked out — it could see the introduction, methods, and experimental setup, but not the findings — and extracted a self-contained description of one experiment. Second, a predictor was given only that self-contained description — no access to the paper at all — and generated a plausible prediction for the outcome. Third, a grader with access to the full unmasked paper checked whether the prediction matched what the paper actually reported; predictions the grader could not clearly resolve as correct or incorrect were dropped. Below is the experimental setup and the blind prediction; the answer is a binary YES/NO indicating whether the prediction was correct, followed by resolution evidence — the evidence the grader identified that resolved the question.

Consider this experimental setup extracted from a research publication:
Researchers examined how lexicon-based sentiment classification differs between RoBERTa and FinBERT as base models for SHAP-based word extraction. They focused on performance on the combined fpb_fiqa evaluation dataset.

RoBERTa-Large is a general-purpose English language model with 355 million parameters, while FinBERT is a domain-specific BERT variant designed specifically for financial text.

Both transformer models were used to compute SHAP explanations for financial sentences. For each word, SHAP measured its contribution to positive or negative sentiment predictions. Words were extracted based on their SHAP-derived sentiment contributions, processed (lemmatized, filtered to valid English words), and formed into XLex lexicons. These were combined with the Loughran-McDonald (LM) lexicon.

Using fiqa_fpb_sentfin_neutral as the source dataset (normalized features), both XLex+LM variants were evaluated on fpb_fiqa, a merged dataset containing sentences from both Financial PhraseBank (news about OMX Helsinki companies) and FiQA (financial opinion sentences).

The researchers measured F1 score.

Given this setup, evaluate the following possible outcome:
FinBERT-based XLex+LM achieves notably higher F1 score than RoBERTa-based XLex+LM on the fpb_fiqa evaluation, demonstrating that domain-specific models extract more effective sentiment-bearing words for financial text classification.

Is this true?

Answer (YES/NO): NO